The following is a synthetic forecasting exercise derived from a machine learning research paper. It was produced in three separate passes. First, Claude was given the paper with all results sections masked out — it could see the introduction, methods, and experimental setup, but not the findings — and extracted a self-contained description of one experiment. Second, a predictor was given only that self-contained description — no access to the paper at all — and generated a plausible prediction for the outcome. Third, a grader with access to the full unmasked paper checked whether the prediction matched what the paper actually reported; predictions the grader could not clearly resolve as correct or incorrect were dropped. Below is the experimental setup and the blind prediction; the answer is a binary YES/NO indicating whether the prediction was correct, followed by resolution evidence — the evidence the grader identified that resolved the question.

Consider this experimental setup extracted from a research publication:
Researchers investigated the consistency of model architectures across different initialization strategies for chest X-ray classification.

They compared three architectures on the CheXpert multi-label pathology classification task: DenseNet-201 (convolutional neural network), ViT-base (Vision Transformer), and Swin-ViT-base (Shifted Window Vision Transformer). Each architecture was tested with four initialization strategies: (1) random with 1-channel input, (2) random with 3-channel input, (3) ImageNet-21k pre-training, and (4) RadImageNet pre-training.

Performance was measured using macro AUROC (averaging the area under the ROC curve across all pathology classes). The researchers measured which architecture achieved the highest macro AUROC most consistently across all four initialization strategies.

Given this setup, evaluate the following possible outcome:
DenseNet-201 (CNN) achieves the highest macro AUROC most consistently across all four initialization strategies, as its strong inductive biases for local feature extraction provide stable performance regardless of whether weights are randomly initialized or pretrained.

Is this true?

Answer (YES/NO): YES